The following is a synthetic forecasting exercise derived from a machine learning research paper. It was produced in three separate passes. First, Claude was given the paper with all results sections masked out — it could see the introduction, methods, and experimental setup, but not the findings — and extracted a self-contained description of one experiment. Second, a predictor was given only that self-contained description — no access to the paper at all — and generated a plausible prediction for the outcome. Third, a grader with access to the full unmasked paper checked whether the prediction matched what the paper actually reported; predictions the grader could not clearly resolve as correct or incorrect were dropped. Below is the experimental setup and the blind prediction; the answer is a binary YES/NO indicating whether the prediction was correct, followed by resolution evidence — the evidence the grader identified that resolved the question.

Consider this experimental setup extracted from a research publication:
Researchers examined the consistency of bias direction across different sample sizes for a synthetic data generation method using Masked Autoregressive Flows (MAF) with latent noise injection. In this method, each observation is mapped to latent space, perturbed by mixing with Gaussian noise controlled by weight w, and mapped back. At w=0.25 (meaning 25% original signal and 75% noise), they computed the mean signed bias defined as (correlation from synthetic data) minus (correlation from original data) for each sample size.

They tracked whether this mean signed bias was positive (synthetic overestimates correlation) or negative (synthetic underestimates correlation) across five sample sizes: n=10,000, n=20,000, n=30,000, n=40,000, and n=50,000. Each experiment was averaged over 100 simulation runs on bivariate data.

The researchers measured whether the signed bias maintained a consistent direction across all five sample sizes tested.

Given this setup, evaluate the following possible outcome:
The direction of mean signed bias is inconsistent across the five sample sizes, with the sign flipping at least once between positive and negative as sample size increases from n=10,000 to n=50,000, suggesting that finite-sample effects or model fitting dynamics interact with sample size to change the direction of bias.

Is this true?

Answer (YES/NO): NO